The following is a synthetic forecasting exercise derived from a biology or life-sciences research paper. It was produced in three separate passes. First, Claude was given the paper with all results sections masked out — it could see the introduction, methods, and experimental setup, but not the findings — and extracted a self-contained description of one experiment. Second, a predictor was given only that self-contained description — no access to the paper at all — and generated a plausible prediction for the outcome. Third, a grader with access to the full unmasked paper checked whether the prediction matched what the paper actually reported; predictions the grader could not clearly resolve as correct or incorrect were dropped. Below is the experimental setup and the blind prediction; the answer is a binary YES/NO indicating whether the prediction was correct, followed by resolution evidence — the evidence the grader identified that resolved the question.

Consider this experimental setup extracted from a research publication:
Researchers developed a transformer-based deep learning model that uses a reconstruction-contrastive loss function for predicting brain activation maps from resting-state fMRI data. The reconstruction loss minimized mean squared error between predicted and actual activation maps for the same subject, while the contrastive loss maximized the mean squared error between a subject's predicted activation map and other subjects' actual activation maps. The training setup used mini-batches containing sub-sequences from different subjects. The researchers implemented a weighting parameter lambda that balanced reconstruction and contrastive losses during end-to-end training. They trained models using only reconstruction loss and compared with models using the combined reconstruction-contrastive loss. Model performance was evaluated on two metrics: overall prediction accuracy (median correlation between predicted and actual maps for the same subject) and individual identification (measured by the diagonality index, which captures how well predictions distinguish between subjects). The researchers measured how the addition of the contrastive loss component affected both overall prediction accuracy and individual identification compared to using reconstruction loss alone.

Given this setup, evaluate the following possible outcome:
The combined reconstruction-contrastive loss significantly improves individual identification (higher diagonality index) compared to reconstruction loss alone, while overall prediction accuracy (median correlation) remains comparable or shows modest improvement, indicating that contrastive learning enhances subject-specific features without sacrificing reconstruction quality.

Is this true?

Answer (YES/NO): NO